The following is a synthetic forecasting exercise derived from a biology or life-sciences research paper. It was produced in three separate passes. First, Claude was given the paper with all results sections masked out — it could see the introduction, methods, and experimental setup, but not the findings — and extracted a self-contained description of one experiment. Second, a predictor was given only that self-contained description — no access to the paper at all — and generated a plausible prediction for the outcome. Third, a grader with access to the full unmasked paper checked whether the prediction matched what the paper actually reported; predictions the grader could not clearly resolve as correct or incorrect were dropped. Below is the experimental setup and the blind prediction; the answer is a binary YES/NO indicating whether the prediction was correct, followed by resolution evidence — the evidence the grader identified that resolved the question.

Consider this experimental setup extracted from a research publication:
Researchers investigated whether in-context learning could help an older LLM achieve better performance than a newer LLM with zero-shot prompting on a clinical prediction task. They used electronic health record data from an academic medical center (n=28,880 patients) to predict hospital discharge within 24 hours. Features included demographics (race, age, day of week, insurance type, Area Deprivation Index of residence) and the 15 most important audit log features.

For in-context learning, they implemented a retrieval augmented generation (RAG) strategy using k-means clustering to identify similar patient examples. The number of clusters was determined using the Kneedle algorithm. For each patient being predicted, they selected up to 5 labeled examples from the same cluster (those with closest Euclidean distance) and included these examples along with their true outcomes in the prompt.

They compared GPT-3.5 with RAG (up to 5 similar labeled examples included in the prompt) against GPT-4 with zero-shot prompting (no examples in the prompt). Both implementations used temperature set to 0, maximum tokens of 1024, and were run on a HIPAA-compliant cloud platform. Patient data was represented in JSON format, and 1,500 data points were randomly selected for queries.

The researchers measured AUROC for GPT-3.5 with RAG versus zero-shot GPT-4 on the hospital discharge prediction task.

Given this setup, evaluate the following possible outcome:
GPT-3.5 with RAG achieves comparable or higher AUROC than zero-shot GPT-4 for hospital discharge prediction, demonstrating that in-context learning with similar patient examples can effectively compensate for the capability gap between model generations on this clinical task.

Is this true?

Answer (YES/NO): NO